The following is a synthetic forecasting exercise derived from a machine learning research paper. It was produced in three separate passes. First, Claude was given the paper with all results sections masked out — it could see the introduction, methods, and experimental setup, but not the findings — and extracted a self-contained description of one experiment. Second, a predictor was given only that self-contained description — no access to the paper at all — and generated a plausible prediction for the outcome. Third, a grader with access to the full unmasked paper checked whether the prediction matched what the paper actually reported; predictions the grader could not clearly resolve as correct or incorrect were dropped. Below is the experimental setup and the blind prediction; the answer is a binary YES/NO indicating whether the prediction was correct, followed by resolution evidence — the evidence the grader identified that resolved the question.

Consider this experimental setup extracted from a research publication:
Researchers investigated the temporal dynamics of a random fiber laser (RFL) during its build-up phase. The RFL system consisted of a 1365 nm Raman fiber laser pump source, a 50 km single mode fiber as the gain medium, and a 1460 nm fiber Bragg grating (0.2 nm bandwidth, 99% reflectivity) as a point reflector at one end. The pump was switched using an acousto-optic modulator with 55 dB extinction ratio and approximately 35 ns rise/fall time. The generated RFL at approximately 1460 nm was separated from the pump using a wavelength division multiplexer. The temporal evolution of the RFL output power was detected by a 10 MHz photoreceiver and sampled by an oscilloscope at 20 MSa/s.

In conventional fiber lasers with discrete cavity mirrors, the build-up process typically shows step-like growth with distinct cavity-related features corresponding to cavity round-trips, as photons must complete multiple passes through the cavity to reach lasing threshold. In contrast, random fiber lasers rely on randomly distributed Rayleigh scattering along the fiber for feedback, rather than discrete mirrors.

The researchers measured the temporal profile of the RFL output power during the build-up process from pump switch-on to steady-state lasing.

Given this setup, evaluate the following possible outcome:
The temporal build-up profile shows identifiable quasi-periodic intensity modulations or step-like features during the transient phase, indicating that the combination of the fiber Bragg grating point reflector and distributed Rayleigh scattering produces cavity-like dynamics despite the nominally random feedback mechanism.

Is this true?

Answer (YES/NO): NO